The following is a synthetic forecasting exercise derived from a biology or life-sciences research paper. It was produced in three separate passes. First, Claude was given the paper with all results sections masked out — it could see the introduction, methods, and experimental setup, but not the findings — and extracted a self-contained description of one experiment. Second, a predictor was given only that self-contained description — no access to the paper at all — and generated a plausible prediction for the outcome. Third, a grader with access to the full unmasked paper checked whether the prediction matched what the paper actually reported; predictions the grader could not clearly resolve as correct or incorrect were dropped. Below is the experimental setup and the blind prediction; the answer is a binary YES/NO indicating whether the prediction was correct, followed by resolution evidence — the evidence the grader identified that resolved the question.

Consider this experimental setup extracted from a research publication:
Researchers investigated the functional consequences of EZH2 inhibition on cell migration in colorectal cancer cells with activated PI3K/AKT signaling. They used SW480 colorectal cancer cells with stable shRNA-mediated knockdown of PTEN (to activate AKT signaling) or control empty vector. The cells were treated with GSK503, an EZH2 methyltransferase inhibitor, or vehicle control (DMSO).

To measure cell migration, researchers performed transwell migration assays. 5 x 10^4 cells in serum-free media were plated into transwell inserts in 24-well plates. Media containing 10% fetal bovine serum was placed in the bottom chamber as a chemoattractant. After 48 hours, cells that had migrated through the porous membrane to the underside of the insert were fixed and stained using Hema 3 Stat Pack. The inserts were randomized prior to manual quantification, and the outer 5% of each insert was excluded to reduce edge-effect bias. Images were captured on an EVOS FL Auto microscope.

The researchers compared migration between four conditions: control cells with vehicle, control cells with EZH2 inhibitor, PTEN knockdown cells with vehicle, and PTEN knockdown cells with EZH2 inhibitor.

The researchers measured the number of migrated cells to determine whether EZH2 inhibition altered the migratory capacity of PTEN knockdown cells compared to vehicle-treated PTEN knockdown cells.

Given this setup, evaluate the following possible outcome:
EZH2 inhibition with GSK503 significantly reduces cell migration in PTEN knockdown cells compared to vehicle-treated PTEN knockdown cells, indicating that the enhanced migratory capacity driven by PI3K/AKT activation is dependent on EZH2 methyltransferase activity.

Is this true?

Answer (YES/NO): NO